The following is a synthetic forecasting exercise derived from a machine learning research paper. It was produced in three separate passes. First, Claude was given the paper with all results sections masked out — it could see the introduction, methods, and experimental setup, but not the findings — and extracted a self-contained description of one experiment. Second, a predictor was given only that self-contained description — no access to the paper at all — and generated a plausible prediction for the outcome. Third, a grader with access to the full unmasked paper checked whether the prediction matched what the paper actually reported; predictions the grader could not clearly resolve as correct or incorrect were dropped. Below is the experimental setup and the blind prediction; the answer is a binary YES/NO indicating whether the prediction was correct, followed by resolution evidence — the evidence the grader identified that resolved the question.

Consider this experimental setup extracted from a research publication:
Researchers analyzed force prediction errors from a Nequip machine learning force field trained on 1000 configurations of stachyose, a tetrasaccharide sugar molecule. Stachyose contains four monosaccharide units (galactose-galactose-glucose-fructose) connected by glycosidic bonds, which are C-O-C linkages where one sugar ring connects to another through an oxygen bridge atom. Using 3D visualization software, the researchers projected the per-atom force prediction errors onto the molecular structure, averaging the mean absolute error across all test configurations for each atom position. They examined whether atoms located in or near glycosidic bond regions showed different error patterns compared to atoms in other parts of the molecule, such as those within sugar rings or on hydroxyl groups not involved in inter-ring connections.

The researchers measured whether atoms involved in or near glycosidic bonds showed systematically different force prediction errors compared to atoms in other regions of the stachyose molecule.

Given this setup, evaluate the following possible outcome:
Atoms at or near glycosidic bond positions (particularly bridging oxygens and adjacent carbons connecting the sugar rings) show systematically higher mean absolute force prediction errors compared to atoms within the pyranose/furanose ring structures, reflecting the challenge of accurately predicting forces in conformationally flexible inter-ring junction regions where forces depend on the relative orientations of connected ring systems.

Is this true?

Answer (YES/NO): YES